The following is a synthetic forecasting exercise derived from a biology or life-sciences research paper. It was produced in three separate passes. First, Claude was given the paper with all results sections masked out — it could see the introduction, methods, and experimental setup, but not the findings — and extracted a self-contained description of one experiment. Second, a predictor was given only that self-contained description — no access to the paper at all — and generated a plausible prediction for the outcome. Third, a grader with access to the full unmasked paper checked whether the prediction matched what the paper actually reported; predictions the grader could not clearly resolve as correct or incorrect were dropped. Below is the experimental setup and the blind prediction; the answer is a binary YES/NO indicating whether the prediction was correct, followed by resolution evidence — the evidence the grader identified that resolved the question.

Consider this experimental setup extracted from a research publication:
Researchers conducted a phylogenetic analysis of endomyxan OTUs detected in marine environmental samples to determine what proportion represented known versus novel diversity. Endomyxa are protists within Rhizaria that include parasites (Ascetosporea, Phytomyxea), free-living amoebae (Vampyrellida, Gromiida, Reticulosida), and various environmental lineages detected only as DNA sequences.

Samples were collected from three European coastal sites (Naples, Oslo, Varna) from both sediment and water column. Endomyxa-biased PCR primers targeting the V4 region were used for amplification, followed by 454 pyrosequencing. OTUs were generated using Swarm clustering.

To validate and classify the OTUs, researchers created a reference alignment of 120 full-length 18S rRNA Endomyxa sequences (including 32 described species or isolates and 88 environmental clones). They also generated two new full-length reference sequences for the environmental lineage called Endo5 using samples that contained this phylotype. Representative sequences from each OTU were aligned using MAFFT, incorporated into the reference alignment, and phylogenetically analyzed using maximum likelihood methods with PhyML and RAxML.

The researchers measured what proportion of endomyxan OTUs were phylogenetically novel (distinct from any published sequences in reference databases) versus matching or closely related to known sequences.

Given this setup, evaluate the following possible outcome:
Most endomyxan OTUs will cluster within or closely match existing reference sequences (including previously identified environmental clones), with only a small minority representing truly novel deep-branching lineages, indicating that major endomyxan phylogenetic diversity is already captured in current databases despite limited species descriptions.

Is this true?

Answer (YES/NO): NO